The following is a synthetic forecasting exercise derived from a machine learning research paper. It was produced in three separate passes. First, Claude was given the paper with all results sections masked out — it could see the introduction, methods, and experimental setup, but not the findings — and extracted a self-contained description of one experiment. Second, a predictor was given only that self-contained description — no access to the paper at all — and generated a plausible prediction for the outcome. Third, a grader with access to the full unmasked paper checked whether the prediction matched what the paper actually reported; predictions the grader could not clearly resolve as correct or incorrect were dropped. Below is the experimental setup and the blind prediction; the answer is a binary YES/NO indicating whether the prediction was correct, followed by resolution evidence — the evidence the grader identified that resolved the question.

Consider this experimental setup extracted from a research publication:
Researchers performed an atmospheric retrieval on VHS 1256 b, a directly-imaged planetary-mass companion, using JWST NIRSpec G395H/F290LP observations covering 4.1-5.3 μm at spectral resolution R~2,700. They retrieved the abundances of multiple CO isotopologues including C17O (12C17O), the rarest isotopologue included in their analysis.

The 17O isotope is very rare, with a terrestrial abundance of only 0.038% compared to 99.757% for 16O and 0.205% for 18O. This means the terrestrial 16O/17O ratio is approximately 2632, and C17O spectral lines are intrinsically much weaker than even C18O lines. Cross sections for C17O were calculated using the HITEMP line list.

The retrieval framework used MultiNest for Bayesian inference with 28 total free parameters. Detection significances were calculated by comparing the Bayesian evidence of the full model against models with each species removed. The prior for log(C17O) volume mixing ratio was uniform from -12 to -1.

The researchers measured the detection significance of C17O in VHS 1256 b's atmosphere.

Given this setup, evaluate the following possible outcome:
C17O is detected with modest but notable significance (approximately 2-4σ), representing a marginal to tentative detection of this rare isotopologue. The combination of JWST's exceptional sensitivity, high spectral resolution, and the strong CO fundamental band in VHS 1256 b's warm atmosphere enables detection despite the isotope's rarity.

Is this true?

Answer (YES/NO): NO